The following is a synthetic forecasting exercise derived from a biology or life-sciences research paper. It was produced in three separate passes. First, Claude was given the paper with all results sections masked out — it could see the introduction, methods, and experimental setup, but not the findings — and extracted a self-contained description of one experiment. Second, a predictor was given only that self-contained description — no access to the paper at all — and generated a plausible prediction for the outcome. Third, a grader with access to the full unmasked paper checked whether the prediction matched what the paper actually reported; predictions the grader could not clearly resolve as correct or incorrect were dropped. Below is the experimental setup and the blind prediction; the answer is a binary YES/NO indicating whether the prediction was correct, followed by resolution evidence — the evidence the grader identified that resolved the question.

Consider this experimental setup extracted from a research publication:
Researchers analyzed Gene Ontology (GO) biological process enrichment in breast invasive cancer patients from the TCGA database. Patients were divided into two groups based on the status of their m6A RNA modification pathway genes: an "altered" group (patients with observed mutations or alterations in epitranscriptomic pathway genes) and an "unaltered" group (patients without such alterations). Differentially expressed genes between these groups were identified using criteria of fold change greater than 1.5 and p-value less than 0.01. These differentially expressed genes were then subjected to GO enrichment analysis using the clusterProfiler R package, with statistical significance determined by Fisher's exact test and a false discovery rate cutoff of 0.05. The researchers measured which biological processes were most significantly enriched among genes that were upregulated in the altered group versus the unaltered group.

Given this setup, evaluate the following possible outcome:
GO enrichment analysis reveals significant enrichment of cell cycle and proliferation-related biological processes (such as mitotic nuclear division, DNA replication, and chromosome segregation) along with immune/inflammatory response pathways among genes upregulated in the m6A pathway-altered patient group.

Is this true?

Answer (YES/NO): NO